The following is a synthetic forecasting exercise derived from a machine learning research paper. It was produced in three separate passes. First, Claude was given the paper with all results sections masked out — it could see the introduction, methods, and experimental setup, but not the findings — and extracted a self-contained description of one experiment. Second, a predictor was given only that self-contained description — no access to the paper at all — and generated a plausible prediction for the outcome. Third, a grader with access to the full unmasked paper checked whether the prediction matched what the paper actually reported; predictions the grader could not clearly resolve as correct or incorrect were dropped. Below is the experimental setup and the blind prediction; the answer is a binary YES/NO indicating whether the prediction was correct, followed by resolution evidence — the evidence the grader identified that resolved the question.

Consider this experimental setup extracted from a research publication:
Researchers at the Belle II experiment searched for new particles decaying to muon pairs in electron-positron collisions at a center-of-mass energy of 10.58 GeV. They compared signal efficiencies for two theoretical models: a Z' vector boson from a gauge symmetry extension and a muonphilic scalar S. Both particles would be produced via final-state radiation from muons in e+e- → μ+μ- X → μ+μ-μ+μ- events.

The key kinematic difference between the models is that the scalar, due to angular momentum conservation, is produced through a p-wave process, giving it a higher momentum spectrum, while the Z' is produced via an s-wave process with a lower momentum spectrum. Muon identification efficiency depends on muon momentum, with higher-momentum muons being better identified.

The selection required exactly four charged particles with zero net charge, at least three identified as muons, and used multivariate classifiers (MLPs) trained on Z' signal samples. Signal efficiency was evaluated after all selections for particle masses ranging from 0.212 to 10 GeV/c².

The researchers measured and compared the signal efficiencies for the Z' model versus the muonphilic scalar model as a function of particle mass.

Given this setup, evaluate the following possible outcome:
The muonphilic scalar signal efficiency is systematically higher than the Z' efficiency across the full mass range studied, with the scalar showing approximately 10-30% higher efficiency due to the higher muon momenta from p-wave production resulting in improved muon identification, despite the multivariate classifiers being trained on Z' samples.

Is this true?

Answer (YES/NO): NO